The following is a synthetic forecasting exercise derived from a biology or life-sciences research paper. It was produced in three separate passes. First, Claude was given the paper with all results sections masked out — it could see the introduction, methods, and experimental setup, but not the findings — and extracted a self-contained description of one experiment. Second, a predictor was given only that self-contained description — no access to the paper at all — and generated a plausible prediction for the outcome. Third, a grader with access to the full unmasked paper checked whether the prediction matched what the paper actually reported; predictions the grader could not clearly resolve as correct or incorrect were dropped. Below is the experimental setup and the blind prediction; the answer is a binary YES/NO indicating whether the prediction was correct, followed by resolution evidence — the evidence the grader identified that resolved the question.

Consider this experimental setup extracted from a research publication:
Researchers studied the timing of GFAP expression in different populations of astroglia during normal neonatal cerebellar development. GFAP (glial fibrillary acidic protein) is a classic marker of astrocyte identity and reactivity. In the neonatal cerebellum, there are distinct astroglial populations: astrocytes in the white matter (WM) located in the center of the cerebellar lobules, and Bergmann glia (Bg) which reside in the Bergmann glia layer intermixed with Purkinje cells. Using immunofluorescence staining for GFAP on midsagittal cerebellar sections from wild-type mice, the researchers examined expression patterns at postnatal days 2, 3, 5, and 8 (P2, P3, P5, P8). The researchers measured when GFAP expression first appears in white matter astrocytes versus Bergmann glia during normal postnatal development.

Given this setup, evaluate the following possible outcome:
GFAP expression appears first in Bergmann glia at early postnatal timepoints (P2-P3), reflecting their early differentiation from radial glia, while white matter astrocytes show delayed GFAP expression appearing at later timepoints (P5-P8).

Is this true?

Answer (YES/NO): NO